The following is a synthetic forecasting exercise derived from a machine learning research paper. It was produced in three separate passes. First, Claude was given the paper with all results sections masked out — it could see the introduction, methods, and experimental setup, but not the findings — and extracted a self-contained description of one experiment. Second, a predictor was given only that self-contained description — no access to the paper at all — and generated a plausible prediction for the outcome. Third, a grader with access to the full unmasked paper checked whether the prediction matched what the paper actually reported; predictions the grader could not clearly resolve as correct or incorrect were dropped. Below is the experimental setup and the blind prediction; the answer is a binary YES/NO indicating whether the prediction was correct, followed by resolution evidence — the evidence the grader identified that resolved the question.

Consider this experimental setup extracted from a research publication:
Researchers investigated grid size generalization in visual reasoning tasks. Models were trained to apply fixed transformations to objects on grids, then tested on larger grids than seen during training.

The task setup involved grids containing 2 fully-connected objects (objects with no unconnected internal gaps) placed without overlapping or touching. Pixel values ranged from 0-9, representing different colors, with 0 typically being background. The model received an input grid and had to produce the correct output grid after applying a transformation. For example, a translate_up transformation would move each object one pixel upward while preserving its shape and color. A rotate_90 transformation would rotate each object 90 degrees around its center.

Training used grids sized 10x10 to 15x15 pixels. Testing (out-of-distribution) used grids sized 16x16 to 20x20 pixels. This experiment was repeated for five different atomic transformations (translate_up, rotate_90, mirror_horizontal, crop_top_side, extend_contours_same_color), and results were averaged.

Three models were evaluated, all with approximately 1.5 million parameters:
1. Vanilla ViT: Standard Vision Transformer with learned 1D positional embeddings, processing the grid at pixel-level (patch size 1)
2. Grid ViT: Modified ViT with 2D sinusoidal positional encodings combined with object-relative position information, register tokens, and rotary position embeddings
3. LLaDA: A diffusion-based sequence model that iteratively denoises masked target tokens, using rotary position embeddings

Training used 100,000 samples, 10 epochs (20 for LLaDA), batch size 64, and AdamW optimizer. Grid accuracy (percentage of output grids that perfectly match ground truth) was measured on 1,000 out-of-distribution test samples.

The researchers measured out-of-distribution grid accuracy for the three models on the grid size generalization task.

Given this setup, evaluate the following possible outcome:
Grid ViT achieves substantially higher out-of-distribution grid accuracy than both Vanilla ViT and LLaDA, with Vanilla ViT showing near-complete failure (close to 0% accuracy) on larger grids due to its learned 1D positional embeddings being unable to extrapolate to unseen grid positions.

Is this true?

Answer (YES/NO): NO